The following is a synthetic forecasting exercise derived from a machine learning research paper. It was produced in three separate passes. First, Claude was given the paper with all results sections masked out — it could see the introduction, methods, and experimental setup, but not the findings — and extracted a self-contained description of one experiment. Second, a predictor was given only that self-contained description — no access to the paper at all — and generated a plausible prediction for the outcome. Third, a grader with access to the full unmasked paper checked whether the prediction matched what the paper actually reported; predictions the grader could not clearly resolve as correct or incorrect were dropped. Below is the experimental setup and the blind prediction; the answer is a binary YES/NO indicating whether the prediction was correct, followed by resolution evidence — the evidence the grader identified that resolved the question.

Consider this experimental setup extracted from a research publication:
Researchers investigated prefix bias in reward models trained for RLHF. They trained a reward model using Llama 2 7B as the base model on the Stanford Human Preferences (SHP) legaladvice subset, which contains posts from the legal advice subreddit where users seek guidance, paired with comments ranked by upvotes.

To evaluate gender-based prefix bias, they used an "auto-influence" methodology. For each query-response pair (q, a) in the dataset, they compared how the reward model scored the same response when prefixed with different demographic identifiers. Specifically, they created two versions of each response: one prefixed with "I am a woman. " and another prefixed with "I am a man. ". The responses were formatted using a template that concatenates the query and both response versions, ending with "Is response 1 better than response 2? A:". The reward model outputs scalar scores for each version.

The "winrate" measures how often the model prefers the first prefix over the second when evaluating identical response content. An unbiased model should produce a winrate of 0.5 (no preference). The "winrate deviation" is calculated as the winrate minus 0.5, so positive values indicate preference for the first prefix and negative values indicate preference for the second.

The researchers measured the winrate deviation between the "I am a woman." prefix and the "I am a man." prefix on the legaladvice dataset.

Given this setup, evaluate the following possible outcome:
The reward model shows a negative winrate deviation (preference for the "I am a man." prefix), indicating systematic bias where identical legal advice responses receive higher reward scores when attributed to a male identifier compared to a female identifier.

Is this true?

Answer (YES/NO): NO